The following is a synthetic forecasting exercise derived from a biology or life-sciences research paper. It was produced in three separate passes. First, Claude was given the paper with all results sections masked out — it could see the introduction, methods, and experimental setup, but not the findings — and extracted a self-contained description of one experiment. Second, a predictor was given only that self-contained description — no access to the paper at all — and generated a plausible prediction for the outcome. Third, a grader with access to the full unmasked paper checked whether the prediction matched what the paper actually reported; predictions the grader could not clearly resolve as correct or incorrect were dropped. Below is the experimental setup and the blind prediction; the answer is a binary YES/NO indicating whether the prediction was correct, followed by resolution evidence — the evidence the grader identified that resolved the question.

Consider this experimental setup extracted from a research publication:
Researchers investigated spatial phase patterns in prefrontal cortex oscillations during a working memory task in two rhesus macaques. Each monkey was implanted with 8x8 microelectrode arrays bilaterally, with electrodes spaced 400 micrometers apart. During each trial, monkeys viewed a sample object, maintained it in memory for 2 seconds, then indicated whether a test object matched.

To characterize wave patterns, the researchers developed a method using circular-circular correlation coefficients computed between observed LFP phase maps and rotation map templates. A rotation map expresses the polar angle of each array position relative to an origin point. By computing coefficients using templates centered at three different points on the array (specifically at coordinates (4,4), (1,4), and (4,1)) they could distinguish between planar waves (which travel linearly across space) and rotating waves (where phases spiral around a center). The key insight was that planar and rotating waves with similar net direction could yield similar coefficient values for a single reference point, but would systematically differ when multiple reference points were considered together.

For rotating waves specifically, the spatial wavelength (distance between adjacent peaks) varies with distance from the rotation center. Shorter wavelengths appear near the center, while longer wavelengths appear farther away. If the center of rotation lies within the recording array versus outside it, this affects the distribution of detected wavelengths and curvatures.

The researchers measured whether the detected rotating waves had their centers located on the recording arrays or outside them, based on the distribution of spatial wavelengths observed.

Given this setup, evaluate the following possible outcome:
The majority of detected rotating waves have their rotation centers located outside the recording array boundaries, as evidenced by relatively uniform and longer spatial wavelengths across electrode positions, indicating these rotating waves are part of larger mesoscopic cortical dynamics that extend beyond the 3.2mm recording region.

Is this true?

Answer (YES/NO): YES